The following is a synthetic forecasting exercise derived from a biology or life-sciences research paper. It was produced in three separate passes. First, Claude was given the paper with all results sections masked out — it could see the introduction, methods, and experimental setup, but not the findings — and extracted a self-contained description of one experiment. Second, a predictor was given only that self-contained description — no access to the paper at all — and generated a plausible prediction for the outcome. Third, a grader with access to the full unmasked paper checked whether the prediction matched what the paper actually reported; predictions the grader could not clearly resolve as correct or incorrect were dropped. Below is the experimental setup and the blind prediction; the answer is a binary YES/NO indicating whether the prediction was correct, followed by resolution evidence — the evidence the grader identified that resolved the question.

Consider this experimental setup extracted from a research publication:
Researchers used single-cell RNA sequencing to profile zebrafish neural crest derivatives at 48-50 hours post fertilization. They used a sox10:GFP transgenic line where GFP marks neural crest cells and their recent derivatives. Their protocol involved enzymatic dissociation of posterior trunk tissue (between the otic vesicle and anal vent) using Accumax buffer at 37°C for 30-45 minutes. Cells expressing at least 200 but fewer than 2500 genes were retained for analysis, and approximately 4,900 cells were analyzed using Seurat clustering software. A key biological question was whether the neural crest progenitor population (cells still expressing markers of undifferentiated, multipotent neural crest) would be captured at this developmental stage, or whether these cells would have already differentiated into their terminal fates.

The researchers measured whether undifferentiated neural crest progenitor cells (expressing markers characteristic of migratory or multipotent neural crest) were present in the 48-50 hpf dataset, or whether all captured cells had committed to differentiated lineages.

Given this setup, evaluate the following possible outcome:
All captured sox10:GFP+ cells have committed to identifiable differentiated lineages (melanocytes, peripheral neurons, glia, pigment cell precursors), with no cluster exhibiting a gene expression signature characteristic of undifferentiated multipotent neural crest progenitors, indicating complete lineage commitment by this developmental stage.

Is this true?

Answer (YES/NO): NO